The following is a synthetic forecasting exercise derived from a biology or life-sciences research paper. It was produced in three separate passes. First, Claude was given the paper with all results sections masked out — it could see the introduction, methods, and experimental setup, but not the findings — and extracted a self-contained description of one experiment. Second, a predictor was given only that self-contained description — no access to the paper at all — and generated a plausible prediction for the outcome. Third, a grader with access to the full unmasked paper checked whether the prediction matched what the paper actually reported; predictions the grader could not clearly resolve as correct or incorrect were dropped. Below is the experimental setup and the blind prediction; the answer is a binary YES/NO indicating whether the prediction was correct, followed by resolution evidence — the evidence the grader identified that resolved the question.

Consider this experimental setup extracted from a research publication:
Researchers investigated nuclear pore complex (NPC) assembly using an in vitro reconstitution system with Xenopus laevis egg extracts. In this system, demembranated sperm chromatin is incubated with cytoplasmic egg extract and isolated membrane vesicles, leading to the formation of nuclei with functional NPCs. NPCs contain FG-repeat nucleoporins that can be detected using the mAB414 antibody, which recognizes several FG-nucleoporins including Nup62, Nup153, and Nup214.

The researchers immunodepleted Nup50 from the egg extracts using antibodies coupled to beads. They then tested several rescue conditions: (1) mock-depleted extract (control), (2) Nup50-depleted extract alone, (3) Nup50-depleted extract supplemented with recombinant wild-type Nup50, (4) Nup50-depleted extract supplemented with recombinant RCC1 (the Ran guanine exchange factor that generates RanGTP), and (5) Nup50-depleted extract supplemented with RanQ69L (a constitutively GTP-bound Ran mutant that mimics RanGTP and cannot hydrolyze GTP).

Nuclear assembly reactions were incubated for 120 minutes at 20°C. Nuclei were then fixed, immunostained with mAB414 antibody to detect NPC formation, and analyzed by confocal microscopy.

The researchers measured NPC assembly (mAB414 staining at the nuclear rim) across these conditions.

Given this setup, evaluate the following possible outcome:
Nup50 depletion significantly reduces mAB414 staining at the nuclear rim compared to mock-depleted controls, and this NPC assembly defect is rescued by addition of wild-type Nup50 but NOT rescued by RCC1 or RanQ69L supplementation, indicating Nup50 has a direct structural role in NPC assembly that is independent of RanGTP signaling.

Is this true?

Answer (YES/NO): NO